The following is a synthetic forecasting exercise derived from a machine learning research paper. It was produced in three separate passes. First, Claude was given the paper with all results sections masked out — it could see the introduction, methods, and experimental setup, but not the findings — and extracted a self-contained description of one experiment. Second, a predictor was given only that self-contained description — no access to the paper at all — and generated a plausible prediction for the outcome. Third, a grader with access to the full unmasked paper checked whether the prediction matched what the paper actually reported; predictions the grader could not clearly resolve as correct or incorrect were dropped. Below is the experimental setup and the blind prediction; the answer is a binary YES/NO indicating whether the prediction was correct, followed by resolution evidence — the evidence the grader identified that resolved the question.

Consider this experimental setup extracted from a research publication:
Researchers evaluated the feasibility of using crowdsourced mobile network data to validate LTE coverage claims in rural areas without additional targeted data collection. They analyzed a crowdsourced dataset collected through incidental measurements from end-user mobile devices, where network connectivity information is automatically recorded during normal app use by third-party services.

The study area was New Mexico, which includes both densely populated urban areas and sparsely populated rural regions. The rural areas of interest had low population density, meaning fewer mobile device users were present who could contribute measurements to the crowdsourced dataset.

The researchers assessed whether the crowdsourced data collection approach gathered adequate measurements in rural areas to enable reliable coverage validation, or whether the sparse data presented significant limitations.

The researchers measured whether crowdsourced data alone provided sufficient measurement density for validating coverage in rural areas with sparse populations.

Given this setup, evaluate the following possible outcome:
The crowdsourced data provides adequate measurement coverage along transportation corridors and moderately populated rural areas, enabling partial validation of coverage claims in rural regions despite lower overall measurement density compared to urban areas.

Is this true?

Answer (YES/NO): YES